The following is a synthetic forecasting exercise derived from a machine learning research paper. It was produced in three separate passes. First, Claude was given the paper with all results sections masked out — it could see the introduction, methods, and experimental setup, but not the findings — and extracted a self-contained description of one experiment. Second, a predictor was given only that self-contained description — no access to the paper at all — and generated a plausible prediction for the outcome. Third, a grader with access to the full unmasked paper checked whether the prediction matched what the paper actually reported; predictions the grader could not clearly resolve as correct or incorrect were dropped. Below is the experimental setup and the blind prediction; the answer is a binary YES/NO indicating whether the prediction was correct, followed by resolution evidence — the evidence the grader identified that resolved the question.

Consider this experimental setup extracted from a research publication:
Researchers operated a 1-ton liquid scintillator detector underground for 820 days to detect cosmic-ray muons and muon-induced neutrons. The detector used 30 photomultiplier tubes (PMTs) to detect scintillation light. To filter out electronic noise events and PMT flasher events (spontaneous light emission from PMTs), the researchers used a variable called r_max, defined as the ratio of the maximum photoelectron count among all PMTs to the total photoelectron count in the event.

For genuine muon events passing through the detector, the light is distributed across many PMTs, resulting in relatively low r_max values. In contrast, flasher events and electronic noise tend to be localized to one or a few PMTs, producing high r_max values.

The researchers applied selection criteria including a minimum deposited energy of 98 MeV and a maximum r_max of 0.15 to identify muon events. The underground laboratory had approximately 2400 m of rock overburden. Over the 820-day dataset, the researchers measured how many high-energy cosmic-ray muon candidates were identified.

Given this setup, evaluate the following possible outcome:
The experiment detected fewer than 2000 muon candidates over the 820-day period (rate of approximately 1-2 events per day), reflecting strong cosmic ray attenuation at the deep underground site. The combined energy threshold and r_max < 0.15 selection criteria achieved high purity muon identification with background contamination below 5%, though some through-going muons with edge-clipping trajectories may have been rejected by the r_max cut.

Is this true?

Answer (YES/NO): NO